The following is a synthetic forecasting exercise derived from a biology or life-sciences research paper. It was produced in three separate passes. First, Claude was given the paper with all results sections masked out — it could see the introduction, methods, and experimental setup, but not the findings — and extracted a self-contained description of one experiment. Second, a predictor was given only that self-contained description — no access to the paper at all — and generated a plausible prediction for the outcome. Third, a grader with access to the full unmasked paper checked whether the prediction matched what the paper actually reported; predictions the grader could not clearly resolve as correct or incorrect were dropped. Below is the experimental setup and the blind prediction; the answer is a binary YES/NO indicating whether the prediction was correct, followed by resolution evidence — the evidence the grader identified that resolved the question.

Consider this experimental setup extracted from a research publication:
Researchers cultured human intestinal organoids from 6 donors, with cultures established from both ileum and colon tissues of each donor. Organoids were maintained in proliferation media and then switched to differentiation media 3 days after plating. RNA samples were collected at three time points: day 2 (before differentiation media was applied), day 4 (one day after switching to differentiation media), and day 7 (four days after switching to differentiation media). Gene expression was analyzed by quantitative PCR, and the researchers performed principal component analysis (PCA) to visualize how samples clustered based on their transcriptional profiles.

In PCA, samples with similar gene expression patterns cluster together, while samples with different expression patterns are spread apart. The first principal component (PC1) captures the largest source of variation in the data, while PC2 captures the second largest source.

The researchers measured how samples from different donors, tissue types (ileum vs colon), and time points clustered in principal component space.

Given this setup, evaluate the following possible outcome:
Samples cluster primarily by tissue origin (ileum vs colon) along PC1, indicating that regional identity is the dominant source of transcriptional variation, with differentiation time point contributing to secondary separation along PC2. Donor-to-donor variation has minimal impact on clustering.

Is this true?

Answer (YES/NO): NO